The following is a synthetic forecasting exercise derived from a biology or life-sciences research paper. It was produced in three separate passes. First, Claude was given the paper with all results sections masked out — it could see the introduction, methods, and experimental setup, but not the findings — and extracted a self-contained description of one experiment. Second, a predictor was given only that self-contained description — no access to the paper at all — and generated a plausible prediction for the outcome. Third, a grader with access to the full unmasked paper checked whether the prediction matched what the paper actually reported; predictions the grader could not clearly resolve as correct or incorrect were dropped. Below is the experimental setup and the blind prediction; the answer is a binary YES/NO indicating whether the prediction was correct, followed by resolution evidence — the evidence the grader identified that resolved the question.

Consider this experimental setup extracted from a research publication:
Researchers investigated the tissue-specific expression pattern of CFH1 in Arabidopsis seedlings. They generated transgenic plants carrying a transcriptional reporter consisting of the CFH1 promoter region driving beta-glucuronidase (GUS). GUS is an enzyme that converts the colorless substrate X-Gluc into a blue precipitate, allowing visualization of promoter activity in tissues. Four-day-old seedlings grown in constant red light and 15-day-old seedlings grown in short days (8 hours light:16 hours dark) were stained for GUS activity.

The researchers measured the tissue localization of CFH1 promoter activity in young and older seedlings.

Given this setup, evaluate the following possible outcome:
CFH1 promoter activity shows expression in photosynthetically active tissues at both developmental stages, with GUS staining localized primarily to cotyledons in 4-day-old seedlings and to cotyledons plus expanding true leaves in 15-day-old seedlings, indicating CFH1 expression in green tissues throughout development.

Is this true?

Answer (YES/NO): NO